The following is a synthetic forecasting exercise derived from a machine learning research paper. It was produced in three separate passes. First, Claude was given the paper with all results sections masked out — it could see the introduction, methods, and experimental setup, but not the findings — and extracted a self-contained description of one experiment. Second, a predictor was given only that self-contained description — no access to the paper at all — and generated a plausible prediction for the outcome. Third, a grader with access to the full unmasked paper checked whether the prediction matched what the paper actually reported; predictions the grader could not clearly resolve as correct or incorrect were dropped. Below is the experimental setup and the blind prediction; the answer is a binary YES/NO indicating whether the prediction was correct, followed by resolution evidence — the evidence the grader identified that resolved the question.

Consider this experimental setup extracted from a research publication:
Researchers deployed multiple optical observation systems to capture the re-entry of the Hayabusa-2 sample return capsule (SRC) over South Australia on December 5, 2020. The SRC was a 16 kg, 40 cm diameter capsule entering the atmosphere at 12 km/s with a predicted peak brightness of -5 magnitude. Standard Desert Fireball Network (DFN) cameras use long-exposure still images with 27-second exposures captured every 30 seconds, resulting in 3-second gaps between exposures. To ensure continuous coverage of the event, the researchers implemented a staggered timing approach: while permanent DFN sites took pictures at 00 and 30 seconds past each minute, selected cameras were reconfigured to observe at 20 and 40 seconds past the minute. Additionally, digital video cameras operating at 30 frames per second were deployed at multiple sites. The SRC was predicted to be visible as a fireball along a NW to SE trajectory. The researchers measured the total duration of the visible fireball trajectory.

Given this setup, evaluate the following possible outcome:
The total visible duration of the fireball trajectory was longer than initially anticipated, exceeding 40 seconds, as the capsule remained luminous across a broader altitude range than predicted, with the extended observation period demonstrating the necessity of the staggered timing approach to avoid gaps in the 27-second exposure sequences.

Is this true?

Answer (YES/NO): NO